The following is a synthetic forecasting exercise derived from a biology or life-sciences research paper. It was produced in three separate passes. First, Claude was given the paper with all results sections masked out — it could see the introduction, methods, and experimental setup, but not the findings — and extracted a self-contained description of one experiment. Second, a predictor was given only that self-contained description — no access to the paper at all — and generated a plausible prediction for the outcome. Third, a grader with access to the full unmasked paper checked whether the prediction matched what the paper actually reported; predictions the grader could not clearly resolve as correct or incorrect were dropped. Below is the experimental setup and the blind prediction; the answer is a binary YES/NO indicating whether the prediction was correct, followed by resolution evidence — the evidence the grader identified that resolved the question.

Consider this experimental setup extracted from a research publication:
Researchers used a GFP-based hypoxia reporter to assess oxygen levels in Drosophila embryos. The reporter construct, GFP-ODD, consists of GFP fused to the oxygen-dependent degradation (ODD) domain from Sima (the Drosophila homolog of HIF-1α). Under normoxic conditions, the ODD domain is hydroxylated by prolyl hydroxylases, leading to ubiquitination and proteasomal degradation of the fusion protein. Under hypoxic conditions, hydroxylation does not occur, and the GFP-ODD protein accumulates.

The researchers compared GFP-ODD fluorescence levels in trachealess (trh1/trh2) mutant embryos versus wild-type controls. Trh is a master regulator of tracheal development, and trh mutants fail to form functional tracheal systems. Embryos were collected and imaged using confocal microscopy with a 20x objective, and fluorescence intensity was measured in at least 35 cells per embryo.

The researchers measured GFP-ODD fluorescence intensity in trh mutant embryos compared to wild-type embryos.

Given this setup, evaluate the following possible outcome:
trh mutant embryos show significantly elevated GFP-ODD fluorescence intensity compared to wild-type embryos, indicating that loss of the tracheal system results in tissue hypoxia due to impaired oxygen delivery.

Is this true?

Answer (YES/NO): YES